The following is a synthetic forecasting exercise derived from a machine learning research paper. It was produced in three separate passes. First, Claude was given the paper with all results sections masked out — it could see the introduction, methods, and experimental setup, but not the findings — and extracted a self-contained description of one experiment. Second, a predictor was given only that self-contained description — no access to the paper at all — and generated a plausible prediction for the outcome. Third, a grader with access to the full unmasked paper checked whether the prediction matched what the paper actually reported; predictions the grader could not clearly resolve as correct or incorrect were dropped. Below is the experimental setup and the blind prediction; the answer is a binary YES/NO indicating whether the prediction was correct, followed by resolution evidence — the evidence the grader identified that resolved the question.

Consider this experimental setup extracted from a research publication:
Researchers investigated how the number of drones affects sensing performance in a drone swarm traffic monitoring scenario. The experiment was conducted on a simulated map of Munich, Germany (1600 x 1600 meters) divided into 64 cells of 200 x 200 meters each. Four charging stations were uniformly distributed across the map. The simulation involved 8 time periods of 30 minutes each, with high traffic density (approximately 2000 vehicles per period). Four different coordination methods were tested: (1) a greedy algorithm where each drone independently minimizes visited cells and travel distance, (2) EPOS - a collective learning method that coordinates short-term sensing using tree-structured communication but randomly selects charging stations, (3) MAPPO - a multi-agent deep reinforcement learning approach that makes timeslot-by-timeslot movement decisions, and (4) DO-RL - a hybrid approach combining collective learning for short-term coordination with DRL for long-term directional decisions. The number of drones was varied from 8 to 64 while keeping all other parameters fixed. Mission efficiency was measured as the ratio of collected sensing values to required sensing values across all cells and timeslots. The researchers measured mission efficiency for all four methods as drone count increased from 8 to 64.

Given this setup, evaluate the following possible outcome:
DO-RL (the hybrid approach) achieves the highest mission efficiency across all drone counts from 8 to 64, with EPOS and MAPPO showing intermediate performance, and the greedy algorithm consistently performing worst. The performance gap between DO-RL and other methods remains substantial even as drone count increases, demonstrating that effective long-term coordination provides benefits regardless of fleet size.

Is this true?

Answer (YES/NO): NO